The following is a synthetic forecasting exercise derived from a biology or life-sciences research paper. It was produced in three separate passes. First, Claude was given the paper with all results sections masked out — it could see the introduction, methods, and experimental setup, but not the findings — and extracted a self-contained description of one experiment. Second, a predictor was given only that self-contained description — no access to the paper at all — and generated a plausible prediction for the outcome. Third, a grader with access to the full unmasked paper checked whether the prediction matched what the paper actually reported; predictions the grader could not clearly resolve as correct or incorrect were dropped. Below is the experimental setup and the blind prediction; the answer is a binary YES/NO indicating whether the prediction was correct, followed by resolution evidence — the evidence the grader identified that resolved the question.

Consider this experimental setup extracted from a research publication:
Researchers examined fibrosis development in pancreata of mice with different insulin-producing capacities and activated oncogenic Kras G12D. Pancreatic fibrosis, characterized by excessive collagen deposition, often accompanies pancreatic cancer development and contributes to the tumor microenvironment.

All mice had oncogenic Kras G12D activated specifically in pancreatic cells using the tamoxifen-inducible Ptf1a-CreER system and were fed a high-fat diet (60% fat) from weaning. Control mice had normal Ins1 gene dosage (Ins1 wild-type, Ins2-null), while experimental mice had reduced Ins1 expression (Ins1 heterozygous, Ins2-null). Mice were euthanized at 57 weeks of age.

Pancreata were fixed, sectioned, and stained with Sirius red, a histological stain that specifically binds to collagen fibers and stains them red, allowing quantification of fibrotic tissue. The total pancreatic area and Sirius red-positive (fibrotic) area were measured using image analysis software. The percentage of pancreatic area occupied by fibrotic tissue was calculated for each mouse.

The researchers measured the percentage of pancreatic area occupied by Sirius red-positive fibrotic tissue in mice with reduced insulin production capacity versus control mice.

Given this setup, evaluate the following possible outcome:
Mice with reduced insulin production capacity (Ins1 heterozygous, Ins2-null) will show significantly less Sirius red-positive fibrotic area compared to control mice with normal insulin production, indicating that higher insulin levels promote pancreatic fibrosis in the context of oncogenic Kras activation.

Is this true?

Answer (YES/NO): YES